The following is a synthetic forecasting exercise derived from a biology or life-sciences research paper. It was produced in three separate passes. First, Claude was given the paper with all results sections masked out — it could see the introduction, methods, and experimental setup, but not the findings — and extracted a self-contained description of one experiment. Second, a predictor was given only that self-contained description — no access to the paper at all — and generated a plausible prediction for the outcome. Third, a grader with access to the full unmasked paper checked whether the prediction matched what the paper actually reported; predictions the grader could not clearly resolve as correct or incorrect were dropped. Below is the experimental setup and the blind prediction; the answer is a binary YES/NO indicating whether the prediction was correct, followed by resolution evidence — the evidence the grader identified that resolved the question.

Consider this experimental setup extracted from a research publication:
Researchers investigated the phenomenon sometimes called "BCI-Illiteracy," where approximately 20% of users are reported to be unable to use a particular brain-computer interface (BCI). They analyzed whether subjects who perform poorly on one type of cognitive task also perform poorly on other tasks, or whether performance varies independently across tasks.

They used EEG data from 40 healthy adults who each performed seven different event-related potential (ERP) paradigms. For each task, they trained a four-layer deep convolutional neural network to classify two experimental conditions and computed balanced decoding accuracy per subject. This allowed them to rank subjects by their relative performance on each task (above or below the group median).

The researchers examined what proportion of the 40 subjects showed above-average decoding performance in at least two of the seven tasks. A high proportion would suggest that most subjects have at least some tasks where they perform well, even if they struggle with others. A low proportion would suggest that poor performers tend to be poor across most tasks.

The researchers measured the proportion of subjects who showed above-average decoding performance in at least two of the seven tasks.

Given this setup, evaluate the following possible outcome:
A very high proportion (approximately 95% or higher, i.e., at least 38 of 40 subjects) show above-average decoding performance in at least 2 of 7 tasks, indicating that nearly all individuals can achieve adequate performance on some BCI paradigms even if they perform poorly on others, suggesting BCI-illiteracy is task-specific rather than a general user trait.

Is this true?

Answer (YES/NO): YES